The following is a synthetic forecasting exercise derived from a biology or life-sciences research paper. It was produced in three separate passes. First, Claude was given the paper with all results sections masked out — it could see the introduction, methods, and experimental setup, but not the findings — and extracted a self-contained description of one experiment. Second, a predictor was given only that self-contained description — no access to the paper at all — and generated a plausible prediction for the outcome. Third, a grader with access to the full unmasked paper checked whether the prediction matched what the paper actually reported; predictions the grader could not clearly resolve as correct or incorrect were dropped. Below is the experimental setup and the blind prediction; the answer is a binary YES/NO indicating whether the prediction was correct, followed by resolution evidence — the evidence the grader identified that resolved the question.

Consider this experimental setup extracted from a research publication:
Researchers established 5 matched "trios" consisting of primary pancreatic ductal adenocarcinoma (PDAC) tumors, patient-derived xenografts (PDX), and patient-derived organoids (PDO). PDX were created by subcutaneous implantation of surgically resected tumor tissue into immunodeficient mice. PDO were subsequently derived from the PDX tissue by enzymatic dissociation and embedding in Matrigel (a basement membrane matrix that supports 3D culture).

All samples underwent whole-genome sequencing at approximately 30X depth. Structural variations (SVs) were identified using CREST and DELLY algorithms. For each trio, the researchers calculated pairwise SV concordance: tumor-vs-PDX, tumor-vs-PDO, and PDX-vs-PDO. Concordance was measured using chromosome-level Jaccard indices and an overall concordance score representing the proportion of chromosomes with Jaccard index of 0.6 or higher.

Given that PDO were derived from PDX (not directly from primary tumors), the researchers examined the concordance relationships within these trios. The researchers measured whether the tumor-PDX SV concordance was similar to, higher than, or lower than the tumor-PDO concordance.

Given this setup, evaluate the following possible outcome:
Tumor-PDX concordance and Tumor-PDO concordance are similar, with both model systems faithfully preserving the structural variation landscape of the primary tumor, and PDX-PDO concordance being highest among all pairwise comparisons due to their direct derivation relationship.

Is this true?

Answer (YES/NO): NO